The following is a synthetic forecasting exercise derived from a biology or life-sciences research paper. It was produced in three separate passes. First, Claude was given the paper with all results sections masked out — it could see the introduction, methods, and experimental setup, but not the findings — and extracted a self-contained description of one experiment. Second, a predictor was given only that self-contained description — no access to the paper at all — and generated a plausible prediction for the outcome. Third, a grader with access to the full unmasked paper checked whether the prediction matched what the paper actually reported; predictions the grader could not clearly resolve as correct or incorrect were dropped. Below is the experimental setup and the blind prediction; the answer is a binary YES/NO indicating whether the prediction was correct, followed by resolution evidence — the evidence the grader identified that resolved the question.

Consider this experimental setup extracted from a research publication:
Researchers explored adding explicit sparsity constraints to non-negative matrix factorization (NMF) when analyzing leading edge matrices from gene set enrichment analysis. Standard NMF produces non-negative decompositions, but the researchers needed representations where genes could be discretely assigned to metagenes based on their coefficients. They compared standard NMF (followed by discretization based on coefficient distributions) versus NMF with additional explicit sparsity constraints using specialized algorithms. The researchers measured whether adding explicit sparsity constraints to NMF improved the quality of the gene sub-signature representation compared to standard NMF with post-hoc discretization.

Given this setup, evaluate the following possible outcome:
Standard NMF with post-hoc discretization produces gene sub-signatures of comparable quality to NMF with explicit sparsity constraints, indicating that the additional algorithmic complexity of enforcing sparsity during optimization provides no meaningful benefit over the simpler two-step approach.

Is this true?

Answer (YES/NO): YES